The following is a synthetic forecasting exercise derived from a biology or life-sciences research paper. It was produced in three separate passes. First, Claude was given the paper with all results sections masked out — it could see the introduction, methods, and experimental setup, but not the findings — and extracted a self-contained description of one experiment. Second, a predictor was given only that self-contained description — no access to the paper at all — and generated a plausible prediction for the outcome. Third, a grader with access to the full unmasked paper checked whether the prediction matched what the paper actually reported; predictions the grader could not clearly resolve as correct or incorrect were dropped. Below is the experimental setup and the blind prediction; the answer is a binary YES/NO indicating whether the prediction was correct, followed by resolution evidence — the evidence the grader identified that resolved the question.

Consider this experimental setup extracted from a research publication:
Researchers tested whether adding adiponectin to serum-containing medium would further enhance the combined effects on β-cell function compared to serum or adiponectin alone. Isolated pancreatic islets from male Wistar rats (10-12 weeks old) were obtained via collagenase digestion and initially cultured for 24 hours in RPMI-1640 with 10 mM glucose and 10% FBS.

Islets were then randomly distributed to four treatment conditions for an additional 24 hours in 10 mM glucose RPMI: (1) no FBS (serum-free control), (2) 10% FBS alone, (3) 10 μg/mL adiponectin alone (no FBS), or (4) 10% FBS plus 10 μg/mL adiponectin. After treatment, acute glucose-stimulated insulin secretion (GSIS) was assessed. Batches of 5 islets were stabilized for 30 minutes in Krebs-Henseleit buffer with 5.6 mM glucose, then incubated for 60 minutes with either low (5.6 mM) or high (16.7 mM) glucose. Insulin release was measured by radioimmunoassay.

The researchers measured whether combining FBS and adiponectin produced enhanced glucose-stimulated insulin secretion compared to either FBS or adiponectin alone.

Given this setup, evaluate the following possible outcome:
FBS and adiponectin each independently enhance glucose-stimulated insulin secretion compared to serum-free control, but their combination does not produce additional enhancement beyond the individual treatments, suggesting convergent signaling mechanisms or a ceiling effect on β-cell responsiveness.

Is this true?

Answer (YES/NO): YES